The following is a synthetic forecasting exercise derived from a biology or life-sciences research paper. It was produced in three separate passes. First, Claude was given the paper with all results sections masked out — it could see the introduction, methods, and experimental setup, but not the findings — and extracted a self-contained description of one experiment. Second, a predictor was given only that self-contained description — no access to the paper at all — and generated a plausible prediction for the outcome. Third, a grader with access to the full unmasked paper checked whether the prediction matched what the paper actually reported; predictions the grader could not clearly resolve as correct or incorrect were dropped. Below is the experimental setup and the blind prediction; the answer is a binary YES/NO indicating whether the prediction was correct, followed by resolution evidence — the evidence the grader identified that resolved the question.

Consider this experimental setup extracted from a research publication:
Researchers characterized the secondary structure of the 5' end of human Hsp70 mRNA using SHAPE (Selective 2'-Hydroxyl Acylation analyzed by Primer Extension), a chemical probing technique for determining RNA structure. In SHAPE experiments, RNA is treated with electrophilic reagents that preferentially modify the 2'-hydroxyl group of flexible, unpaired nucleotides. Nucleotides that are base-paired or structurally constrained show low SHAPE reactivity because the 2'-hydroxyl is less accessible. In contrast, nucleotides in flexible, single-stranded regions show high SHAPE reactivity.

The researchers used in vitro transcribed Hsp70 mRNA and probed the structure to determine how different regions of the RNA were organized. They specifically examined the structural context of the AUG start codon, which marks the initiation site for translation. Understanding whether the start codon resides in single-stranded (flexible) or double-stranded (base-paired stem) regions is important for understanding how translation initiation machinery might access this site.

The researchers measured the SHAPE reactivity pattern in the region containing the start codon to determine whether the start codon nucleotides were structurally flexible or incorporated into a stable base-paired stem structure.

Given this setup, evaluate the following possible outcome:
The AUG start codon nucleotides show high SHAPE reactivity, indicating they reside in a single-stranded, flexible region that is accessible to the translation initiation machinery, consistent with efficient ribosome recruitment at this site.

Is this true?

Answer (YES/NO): NO